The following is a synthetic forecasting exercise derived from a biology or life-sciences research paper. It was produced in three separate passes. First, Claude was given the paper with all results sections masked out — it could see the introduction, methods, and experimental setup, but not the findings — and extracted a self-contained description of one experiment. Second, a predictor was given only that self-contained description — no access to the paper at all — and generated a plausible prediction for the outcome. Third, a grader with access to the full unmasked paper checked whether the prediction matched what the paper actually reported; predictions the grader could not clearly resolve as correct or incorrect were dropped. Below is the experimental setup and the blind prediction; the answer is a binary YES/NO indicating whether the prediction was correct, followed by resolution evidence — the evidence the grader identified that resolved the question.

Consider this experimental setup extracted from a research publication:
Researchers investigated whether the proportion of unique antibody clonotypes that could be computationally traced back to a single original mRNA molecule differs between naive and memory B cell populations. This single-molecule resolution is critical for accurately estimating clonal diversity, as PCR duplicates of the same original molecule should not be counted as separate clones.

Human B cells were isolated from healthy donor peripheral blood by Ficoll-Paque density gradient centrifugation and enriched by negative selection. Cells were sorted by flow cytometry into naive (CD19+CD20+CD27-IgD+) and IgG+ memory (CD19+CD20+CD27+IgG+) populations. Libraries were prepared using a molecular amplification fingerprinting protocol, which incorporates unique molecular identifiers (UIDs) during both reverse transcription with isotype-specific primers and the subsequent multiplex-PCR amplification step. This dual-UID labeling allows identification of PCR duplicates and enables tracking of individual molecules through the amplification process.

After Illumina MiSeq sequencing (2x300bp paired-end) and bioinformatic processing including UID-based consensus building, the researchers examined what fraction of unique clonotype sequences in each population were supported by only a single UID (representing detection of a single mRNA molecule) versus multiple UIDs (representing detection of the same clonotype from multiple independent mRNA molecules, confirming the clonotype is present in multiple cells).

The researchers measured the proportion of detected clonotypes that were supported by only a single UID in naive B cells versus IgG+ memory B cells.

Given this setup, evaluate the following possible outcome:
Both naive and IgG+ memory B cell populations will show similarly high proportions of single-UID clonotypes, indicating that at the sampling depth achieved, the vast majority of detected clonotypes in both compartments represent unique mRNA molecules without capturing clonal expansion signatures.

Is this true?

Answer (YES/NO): NO